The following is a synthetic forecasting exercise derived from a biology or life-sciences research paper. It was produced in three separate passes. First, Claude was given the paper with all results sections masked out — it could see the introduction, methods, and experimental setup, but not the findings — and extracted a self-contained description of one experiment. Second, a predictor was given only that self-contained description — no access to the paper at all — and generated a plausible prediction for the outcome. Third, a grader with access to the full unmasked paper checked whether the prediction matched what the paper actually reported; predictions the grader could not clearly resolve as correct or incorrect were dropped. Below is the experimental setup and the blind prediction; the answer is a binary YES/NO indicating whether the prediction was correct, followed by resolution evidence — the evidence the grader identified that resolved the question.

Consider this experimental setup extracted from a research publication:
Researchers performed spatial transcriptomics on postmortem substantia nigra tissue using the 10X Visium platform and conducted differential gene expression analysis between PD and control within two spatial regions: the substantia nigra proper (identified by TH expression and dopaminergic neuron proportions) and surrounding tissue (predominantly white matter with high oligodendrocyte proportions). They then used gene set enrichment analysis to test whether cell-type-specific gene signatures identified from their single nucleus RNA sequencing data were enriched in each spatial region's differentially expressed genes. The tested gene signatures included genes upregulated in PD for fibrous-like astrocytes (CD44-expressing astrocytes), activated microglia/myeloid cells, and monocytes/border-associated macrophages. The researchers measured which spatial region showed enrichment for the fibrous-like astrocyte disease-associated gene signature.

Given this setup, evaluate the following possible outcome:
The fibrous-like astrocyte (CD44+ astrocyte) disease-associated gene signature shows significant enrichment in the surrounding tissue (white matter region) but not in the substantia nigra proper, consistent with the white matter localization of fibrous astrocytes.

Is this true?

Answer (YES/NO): NO